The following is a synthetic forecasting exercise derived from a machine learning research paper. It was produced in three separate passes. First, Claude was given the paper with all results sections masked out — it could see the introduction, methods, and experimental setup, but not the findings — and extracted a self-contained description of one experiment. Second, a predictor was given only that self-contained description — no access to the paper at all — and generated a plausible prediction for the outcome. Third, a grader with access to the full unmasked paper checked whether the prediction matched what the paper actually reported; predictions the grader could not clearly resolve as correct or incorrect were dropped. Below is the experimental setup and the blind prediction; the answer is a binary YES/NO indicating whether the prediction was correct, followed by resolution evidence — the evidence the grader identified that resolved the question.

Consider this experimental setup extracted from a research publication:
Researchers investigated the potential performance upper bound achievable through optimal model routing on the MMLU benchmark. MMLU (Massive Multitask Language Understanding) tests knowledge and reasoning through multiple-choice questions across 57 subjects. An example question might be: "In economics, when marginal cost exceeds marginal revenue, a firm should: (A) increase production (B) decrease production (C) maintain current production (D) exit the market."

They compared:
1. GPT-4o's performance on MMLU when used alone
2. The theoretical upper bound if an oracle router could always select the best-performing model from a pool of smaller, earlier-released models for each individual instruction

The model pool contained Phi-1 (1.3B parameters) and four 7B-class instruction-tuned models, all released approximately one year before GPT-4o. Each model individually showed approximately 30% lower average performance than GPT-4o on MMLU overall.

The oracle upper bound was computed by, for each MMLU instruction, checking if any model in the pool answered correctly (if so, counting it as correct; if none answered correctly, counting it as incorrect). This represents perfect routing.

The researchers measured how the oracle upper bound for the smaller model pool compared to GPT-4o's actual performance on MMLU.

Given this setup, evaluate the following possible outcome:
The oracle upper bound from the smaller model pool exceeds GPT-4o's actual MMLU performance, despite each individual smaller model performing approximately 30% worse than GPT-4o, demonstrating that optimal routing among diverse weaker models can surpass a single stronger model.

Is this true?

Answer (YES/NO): YES